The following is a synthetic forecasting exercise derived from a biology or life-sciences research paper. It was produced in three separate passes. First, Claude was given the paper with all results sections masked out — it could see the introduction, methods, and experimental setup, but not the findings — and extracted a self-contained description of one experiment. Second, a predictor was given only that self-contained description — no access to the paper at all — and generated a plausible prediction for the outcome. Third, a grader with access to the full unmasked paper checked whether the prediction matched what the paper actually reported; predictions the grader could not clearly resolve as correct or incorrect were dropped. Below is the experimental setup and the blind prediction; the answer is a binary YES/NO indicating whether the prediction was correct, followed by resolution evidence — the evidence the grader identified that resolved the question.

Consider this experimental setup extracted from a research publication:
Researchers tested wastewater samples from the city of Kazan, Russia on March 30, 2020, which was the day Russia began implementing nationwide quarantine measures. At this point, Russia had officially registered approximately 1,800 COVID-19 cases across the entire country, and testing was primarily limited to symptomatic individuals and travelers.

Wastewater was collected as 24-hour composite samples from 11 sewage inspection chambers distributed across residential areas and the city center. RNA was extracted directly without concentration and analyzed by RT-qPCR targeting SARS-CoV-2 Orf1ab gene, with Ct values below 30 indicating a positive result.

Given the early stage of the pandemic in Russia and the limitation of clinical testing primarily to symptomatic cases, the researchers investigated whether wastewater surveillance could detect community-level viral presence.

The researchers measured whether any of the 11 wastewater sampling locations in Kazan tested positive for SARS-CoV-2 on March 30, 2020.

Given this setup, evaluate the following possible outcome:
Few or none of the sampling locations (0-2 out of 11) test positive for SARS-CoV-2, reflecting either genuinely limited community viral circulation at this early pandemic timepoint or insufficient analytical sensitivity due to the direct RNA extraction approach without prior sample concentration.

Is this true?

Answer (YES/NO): YES